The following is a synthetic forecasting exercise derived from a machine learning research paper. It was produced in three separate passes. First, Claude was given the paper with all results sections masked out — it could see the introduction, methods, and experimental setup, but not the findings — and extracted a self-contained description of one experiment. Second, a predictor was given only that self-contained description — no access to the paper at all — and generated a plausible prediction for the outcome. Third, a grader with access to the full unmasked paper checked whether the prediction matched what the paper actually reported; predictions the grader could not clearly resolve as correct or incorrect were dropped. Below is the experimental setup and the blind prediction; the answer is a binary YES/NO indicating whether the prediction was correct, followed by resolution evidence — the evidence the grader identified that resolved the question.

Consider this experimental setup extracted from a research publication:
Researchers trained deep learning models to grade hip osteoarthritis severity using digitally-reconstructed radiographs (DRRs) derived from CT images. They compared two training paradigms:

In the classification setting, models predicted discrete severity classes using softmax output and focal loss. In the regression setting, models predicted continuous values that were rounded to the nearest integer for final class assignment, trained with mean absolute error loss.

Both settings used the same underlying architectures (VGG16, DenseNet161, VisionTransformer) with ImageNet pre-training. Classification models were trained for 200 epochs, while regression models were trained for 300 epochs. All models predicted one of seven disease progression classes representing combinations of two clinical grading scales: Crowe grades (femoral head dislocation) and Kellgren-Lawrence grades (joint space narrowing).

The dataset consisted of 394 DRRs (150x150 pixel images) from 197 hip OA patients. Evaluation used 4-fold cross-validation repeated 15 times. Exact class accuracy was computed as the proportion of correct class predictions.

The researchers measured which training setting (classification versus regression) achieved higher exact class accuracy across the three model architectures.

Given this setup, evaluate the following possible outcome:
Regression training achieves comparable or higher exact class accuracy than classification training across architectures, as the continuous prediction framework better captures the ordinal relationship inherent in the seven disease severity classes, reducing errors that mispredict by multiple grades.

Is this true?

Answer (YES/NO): YES